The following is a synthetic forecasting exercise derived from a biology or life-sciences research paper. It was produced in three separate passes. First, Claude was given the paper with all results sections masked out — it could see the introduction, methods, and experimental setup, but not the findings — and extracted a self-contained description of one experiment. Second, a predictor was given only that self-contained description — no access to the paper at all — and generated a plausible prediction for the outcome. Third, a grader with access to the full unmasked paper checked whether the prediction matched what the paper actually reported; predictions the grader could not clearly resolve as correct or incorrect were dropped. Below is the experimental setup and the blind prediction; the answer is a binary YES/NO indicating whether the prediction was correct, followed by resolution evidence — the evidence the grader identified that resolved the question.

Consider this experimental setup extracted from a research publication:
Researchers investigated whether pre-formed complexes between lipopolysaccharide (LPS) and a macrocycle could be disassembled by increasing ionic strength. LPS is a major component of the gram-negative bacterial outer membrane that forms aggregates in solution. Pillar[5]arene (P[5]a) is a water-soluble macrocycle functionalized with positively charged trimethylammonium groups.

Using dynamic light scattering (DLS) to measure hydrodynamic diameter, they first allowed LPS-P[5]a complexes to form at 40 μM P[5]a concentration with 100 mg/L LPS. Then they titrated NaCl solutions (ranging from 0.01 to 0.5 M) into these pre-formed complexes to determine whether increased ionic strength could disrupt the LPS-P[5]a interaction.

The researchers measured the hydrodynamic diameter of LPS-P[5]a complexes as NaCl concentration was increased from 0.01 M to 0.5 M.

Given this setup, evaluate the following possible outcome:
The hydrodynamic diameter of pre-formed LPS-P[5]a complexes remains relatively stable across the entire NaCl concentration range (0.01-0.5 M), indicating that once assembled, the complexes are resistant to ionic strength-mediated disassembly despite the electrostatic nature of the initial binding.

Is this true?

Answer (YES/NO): NO